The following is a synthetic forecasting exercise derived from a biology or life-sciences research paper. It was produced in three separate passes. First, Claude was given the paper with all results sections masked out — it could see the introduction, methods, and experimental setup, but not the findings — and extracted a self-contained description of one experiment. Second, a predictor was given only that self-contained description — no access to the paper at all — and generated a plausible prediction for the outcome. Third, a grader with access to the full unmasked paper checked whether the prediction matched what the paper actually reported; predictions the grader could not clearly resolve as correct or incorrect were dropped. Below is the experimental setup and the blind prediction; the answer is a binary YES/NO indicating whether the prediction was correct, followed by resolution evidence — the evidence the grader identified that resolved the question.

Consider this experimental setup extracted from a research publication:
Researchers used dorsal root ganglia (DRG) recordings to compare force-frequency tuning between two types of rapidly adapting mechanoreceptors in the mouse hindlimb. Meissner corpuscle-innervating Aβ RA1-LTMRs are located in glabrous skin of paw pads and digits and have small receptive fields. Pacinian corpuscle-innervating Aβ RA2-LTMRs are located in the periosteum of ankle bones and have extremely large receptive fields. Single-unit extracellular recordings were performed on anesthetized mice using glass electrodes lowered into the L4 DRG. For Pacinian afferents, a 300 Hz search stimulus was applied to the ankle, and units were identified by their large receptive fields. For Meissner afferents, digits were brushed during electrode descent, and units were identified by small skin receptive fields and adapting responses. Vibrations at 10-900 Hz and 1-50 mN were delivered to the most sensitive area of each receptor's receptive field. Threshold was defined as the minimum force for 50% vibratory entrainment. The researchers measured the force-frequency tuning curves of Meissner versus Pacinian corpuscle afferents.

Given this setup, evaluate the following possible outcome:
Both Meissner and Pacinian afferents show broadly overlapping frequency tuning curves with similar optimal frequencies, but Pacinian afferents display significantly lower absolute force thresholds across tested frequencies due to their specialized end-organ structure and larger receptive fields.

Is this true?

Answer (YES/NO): NO